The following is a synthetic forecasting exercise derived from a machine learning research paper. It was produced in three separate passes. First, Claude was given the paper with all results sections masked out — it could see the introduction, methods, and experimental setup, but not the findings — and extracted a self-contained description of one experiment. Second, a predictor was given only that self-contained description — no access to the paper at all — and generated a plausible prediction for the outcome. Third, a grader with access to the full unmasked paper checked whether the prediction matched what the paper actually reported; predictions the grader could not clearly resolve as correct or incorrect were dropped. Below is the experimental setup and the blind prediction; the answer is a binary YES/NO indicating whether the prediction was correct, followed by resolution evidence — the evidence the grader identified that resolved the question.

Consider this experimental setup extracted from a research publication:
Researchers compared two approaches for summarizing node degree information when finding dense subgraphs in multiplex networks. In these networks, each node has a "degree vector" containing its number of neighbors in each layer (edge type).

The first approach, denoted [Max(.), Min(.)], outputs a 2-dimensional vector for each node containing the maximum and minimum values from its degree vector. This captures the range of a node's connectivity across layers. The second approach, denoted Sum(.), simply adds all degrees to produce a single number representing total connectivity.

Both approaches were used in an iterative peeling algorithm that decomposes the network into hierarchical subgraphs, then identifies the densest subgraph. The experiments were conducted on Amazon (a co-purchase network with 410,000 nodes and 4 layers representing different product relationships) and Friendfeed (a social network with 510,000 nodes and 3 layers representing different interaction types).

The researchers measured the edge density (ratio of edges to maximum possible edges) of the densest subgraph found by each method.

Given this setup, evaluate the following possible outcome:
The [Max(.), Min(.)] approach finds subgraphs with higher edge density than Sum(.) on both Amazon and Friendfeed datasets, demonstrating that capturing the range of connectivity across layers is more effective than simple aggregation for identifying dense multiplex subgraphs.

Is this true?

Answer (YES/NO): NO